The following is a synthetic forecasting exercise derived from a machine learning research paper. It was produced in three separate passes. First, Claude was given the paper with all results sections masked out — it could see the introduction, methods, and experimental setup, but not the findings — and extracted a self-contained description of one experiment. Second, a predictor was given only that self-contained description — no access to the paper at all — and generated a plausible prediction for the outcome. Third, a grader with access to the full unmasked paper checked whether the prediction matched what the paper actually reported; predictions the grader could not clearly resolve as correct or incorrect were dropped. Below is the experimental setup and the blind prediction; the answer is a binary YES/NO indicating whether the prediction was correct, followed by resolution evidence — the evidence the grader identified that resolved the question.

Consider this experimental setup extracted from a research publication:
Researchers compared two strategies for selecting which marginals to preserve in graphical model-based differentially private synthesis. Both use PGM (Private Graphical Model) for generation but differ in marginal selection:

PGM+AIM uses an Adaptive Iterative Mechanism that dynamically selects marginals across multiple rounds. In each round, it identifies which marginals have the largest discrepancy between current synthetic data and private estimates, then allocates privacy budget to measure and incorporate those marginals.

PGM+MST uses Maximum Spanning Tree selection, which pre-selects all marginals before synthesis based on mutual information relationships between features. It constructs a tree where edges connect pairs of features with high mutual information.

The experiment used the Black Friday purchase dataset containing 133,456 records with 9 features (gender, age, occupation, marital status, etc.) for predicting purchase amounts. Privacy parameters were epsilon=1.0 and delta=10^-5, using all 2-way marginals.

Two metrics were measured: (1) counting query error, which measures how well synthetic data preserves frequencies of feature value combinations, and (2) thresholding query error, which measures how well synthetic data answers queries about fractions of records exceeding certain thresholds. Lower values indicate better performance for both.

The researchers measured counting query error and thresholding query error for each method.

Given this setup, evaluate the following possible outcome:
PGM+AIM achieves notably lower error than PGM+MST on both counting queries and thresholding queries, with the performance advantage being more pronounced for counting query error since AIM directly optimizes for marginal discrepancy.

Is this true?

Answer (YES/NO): YES